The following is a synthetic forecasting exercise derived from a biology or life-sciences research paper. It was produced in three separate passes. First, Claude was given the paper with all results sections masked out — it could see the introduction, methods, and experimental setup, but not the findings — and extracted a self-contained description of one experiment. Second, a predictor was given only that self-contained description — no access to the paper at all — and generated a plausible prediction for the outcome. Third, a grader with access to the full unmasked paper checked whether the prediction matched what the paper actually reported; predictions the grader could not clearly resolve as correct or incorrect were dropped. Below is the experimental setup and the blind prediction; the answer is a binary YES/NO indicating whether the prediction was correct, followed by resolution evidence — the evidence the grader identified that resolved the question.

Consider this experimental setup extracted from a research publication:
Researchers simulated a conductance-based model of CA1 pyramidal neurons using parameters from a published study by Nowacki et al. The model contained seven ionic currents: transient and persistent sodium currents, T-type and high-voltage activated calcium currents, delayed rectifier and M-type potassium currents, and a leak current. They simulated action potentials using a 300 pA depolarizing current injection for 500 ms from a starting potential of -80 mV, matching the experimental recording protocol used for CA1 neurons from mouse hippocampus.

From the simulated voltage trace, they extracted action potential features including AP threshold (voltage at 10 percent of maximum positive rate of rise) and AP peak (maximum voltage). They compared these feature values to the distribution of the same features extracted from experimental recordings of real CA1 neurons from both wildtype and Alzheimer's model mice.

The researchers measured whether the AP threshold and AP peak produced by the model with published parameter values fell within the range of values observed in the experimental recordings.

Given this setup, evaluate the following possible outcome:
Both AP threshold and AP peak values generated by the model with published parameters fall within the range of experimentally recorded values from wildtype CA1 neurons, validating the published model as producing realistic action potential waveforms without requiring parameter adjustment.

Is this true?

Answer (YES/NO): NO